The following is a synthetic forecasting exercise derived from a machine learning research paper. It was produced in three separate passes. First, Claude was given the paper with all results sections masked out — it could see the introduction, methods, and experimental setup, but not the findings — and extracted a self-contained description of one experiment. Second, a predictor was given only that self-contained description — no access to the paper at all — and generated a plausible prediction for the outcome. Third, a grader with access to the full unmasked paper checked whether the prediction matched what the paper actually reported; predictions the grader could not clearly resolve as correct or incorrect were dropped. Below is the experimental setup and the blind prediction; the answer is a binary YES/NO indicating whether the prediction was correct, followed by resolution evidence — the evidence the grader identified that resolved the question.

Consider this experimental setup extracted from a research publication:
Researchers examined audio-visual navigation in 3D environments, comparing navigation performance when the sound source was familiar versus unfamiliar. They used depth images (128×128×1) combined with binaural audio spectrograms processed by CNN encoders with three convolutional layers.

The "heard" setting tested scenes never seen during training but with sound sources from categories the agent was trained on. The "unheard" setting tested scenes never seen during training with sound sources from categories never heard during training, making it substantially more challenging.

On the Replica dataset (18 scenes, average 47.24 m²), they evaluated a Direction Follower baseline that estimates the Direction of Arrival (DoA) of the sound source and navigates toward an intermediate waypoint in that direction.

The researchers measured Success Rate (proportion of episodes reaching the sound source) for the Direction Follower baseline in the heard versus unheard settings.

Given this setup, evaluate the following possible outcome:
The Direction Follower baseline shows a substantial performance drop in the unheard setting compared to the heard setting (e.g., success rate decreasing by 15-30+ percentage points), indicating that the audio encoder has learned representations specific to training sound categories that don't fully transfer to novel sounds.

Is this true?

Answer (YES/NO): YES